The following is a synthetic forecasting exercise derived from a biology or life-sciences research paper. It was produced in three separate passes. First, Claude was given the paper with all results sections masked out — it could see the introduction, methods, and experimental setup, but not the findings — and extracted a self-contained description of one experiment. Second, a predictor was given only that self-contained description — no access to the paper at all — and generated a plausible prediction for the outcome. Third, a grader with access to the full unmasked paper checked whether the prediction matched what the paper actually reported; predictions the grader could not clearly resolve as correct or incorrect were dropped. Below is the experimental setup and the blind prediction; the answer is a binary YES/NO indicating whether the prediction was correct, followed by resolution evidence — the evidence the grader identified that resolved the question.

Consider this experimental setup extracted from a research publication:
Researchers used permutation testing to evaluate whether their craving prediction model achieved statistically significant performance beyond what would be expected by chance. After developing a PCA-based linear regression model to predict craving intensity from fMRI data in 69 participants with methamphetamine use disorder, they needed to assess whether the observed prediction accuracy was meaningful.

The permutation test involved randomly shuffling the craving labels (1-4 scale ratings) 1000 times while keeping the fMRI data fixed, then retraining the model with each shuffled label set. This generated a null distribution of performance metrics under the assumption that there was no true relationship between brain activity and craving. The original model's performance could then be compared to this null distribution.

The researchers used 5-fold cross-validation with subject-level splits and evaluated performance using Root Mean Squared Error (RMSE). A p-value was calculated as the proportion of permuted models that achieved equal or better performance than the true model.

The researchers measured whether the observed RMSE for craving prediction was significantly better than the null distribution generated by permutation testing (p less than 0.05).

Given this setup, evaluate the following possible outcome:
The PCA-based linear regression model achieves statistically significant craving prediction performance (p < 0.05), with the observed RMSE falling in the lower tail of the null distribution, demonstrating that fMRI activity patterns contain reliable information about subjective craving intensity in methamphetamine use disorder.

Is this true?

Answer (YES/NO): YES